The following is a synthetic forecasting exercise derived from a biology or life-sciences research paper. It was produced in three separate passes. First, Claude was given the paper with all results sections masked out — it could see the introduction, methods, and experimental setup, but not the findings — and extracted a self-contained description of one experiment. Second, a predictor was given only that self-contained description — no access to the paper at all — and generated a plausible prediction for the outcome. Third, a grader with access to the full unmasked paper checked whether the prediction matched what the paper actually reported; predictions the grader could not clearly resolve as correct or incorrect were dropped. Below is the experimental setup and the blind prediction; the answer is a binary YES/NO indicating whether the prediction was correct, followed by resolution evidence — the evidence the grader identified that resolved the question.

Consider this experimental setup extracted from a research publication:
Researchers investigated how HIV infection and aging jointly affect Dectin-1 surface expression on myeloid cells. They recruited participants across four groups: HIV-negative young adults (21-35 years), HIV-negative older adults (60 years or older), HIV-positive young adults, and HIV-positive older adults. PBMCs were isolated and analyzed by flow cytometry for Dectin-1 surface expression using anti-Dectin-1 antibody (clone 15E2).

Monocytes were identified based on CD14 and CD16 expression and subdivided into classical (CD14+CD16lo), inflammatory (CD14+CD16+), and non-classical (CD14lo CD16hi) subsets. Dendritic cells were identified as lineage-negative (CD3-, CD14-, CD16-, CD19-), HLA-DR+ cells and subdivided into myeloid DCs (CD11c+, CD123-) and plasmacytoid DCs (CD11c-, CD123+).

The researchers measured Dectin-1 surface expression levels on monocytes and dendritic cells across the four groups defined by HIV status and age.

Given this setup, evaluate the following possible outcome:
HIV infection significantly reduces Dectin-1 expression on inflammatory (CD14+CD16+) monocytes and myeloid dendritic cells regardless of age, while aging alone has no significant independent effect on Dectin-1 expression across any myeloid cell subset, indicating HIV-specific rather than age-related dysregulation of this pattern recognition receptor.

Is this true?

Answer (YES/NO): NO